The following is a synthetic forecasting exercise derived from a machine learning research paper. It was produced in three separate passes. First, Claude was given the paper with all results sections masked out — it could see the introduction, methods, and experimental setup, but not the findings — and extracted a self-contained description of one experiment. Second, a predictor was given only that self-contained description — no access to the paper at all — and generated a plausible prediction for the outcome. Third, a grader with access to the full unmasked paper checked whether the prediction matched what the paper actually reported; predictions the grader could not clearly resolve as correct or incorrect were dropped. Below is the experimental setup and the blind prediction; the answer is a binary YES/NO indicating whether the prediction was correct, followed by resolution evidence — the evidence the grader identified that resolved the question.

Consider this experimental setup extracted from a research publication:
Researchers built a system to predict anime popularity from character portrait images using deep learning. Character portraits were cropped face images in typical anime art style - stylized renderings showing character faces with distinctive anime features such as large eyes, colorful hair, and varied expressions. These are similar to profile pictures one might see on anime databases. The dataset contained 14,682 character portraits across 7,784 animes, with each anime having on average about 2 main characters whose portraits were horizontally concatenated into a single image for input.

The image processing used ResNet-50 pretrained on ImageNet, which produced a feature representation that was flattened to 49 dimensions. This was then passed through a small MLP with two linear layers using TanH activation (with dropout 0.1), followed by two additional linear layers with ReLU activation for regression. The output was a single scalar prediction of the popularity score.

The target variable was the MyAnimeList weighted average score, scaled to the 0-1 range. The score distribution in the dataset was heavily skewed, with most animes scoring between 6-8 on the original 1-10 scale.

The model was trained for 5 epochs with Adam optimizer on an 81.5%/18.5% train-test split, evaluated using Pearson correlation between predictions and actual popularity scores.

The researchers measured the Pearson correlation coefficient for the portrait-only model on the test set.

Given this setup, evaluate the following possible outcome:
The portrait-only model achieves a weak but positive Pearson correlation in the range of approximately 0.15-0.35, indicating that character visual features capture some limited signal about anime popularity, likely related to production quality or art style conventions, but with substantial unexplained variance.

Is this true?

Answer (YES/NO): NO